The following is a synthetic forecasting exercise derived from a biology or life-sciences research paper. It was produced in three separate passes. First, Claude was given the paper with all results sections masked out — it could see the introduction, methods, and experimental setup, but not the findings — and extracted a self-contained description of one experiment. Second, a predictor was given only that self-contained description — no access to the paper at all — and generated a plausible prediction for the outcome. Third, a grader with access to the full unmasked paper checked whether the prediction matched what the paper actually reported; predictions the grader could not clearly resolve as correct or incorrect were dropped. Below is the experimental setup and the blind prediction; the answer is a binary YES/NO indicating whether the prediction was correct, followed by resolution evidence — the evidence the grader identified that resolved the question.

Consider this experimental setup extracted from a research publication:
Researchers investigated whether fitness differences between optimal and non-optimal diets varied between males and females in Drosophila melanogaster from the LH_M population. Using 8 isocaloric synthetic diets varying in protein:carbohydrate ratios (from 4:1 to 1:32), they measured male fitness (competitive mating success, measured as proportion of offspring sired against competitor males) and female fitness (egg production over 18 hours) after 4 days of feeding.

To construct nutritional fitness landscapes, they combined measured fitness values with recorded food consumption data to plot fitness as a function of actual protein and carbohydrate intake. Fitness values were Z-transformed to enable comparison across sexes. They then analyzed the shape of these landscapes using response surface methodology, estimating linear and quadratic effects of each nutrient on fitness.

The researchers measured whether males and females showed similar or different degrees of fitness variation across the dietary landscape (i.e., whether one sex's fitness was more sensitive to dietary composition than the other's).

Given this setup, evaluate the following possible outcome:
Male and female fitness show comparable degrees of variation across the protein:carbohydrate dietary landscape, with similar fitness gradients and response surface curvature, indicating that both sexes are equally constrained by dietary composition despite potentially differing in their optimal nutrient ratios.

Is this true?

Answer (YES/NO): NO